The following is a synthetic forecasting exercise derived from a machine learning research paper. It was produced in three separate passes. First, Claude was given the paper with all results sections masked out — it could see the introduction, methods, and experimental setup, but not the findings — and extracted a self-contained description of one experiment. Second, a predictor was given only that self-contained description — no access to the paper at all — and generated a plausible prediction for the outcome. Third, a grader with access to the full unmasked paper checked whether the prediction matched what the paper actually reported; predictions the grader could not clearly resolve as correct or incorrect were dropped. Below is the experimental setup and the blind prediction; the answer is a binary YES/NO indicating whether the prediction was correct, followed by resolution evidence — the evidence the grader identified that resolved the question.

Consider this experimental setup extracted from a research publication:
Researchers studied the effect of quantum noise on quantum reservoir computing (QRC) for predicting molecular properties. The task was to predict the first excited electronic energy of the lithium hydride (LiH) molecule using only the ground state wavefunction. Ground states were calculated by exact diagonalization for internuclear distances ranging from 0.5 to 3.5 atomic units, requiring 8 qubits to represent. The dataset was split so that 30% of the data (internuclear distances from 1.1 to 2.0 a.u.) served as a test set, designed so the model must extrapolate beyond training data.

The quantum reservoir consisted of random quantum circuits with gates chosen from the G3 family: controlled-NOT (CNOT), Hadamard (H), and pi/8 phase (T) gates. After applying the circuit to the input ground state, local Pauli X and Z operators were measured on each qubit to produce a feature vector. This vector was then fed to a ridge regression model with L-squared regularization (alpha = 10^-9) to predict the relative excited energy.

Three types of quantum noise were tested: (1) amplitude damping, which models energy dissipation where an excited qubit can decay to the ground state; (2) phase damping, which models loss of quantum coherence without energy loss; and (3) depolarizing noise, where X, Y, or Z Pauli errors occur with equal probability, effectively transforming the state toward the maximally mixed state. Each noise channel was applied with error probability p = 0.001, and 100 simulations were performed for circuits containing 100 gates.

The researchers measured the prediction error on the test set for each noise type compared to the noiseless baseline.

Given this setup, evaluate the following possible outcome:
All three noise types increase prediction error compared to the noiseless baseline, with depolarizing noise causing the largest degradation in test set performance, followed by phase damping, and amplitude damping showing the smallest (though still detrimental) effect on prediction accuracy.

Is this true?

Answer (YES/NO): NO